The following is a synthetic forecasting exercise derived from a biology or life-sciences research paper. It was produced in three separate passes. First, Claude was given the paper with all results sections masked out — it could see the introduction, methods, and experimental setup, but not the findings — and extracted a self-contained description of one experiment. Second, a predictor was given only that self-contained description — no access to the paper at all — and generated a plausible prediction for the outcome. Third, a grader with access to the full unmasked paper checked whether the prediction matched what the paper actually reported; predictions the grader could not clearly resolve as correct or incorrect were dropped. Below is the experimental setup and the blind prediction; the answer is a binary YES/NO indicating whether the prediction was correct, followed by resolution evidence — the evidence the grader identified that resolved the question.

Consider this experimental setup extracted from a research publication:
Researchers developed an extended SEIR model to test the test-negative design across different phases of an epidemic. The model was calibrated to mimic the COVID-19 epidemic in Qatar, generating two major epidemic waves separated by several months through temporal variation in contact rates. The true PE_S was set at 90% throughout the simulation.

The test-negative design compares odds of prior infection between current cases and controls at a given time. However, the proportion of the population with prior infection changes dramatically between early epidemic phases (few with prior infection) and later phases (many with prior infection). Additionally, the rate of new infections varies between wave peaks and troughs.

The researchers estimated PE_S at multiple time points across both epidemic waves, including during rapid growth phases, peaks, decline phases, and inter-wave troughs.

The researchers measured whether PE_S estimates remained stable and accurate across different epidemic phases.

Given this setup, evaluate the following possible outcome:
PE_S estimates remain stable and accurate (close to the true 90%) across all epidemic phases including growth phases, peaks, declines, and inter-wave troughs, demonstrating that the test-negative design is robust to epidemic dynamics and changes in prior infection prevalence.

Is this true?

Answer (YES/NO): NO